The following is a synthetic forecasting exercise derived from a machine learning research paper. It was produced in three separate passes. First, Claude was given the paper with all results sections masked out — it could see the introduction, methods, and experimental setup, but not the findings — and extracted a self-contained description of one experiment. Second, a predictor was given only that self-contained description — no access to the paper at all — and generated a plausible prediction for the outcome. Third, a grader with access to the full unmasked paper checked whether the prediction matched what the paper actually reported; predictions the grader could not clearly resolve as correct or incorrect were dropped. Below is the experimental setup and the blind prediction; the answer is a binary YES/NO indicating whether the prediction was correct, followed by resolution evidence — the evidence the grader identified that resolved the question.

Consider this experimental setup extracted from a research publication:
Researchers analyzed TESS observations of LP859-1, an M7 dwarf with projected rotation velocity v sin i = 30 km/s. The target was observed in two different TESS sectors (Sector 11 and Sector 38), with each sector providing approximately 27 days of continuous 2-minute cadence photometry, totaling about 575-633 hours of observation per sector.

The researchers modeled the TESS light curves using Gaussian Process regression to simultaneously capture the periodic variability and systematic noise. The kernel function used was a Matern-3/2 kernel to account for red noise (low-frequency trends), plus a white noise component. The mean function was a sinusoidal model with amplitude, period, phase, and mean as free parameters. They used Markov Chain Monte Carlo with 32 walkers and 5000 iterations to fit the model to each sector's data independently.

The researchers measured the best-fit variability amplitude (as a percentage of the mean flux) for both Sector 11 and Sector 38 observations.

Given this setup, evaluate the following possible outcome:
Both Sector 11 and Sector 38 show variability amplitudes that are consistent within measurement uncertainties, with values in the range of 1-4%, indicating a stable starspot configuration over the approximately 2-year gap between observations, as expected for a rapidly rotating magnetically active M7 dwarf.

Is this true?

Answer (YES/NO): NO